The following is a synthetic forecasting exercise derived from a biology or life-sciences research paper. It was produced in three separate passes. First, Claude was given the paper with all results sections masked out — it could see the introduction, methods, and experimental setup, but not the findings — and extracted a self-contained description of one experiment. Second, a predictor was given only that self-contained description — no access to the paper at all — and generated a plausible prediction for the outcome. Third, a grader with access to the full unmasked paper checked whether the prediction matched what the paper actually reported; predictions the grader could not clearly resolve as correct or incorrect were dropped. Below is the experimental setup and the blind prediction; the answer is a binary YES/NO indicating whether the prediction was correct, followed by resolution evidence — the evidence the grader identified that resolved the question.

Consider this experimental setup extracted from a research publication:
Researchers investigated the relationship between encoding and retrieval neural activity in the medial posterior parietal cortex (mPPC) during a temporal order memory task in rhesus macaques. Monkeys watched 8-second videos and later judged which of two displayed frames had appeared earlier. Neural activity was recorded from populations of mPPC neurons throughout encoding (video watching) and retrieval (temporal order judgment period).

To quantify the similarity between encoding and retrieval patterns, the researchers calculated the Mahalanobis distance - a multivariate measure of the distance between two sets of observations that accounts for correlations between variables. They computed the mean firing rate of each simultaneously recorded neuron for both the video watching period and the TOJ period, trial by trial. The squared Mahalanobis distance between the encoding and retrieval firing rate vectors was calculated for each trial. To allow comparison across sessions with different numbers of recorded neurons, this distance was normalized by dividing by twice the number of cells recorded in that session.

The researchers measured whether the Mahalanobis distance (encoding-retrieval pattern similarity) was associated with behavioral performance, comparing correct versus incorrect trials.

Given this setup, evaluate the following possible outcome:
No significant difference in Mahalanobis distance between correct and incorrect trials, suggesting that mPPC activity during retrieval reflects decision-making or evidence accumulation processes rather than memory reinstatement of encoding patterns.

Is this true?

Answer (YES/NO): NO